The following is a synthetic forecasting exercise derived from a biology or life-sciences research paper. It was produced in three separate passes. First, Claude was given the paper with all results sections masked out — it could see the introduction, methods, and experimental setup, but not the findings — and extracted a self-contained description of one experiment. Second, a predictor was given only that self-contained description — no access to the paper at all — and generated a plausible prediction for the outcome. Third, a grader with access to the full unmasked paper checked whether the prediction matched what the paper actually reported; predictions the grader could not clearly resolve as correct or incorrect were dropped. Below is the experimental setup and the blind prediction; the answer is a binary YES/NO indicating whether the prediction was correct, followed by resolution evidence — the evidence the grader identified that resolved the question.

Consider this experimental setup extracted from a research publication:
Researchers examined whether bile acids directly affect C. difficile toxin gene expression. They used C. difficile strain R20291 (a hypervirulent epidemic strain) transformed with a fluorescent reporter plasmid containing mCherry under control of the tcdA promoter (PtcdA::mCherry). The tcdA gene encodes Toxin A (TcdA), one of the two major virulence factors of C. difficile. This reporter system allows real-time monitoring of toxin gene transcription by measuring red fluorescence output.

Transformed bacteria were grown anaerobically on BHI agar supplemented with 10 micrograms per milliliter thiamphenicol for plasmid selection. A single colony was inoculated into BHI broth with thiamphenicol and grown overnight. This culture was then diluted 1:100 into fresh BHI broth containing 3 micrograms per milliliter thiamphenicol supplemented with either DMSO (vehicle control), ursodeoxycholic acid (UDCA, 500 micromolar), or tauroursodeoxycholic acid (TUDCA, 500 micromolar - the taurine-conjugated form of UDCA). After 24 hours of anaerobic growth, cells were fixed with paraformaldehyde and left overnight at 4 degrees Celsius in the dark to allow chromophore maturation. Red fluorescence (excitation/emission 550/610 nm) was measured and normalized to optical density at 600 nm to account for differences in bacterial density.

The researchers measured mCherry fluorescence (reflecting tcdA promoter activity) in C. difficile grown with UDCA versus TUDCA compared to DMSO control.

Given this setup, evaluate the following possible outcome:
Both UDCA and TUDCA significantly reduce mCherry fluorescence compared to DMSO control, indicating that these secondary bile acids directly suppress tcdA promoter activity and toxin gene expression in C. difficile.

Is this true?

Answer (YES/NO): NO